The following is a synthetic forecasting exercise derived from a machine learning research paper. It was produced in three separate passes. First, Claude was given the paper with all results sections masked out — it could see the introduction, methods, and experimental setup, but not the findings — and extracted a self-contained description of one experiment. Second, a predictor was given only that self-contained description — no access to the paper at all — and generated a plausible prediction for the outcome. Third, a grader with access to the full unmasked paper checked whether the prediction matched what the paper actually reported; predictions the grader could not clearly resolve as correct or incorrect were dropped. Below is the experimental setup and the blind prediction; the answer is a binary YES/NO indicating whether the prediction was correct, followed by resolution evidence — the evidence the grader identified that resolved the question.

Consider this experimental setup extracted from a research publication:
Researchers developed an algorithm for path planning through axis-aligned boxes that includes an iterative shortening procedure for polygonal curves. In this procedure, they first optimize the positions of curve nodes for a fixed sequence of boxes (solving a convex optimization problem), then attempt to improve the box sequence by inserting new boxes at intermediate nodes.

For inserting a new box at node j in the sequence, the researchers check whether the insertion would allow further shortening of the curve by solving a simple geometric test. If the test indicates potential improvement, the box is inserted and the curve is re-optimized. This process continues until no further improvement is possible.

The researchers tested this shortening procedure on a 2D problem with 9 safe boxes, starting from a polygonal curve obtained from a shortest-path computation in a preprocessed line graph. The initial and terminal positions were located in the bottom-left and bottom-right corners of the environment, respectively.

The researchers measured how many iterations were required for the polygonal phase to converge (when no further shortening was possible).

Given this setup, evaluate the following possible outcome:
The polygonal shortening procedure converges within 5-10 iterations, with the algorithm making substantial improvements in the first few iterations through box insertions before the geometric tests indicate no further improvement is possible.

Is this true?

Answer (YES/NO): NO